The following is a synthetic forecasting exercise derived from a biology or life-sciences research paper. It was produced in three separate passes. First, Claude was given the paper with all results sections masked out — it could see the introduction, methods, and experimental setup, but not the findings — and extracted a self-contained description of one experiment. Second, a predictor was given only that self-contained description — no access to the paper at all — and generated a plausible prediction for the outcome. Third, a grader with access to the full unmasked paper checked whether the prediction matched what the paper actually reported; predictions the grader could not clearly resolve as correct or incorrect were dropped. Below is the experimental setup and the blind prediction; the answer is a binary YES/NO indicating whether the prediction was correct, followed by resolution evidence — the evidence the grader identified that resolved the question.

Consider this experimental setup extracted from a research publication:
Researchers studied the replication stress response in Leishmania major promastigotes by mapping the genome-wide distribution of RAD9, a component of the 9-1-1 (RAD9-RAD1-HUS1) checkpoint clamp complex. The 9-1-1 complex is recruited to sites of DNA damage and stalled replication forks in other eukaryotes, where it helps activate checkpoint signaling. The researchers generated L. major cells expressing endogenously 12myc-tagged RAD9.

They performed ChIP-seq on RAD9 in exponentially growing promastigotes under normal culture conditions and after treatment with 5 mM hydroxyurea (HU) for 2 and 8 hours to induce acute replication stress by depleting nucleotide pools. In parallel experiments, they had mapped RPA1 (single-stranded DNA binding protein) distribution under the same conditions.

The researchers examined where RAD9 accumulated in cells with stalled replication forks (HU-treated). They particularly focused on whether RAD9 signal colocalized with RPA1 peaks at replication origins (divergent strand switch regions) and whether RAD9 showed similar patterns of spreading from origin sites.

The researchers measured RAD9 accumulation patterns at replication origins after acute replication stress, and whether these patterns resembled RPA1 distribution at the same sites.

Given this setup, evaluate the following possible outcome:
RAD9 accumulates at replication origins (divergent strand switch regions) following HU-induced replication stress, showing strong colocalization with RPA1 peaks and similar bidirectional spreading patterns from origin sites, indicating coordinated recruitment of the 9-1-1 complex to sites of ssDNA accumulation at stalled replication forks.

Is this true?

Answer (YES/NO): NO